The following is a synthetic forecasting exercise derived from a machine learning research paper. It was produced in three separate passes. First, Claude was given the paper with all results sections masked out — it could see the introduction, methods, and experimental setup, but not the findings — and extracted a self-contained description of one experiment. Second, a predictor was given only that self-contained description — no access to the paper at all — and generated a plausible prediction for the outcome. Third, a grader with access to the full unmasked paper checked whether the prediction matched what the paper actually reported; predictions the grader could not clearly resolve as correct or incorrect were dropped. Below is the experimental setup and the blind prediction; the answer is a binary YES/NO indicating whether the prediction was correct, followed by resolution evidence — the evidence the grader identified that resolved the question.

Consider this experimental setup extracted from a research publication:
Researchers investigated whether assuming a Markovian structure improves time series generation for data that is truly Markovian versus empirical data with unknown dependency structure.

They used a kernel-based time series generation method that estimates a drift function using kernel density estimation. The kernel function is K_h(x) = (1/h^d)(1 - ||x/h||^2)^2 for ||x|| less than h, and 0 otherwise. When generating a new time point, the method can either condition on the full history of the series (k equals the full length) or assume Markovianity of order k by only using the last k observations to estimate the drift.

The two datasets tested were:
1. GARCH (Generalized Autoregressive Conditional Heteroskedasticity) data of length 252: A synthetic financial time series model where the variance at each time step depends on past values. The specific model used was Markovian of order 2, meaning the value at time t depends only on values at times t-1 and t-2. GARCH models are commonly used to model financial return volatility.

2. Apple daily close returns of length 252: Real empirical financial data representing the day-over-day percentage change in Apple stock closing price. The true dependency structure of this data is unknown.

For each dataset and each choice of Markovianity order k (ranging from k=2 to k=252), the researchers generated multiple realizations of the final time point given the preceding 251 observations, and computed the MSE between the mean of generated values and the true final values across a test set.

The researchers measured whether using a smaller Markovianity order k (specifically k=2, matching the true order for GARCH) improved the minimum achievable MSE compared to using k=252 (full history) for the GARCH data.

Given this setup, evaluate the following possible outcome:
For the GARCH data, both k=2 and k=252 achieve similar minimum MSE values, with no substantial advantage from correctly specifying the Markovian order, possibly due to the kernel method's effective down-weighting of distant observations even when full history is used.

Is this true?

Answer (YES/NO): NO